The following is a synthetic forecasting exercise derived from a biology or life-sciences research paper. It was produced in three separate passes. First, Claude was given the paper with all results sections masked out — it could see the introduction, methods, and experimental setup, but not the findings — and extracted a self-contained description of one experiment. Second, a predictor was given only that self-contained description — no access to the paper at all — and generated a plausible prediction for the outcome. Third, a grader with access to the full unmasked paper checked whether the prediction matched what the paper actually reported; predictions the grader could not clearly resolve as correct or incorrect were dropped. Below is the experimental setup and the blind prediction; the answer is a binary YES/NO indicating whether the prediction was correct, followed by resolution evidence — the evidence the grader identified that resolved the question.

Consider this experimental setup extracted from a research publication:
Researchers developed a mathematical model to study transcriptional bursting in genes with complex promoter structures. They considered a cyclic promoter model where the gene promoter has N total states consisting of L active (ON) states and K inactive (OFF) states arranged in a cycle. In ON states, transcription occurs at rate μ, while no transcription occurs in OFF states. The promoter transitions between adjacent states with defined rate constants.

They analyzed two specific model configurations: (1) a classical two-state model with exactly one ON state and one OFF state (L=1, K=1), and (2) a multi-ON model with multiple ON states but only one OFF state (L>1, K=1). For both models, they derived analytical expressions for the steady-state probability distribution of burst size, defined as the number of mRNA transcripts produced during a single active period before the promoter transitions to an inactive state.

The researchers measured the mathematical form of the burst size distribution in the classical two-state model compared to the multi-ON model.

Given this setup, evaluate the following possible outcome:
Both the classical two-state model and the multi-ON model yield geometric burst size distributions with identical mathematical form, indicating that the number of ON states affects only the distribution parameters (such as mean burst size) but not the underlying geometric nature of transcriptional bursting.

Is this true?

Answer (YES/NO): NO